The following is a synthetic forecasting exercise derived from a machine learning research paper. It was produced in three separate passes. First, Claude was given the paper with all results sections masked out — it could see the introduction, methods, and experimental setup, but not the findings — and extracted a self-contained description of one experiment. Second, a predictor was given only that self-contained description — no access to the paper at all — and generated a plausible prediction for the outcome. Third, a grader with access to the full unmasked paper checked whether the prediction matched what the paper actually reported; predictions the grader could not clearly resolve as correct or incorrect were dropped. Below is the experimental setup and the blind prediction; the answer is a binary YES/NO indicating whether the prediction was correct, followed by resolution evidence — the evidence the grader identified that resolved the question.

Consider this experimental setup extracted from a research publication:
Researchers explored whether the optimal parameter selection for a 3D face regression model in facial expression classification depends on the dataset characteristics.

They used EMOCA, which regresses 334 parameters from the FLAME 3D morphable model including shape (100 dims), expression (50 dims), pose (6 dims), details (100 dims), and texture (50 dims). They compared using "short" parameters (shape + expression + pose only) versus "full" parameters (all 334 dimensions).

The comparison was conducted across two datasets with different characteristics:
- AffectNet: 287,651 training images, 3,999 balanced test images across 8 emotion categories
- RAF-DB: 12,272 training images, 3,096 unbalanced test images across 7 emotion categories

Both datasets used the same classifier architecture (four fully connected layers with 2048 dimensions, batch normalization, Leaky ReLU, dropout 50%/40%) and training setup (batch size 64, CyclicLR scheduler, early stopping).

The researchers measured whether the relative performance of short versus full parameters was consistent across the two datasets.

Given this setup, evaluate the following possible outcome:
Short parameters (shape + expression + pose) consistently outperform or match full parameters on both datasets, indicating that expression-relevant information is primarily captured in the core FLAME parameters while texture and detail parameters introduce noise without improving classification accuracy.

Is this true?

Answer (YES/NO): NO